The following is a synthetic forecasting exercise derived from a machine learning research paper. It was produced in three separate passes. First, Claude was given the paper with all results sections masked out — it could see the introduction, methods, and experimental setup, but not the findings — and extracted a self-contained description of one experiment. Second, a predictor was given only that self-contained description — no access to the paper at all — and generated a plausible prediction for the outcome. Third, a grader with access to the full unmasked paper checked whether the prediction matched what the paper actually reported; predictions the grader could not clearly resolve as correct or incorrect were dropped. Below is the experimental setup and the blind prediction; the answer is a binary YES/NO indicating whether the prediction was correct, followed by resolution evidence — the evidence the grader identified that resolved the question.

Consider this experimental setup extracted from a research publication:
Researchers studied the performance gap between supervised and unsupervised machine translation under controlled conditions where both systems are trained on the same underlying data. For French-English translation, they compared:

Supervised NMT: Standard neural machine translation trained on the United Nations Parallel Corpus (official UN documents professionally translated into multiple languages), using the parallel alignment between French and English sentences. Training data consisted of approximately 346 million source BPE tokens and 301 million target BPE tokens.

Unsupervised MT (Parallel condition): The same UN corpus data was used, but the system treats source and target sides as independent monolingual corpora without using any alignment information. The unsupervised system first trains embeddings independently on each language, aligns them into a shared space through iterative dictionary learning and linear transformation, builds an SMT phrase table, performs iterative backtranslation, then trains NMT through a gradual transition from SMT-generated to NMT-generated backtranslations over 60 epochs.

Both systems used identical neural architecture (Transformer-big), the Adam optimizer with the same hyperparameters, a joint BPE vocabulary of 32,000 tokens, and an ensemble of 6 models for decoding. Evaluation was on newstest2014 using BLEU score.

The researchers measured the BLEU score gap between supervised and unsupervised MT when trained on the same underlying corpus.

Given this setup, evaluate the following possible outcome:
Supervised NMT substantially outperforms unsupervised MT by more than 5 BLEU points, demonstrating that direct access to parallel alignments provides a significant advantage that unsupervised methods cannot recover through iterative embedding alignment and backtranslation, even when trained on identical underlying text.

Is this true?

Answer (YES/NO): NO